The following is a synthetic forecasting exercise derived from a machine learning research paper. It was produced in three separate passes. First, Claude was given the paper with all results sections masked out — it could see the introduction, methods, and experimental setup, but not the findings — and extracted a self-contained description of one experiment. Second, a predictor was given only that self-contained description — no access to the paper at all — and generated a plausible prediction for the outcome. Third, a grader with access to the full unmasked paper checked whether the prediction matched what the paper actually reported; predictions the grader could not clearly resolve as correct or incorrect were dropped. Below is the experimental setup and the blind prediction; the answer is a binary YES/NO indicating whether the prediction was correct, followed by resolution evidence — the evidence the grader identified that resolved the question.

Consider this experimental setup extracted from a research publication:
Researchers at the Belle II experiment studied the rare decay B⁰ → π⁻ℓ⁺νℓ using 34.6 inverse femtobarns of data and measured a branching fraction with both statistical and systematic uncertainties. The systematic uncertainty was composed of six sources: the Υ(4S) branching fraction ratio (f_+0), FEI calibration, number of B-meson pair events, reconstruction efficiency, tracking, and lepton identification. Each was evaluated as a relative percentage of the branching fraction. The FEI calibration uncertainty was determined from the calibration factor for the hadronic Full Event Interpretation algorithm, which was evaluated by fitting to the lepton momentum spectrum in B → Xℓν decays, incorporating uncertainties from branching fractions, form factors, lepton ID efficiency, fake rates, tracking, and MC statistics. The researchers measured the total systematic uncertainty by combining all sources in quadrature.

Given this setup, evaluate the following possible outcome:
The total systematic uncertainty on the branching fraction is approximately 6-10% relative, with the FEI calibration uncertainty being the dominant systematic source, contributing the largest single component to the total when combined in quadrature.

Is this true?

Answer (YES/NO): NO